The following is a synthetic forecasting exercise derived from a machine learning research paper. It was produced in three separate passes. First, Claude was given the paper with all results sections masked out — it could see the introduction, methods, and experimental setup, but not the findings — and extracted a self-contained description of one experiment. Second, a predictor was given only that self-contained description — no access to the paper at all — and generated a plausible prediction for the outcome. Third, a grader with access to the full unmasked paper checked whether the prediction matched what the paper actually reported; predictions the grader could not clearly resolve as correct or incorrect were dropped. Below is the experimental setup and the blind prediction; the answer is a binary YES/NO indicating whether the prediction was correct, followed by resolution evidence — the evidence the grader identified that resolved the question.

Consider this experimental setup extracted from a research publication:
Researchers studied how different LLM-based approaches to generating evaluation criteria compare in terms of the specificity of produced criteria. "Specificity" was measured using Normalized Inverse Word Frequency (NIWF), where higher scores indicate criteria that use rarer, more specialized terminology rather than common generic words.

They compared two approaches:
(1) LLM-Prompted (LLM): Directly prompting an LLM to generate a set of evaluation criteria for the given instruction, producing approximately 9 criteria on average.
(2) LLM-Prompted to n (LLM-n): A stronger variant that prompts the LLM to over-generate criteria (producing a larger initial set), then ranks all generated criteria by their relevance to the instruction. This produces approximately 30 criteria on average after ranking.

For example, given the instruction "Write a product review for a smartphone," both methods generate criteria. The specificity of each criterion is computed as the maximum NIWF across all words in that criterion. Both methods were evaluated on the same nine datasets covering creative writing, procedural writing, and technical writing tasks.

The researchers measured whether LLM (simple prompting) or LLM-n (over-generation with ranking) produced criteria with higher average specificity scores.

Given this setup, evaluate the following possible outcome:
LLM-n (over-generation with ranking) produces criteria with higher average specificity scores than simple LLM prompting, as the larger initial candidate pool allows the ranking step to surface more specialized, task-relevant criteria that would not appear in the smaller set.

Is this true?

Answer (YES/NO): NO